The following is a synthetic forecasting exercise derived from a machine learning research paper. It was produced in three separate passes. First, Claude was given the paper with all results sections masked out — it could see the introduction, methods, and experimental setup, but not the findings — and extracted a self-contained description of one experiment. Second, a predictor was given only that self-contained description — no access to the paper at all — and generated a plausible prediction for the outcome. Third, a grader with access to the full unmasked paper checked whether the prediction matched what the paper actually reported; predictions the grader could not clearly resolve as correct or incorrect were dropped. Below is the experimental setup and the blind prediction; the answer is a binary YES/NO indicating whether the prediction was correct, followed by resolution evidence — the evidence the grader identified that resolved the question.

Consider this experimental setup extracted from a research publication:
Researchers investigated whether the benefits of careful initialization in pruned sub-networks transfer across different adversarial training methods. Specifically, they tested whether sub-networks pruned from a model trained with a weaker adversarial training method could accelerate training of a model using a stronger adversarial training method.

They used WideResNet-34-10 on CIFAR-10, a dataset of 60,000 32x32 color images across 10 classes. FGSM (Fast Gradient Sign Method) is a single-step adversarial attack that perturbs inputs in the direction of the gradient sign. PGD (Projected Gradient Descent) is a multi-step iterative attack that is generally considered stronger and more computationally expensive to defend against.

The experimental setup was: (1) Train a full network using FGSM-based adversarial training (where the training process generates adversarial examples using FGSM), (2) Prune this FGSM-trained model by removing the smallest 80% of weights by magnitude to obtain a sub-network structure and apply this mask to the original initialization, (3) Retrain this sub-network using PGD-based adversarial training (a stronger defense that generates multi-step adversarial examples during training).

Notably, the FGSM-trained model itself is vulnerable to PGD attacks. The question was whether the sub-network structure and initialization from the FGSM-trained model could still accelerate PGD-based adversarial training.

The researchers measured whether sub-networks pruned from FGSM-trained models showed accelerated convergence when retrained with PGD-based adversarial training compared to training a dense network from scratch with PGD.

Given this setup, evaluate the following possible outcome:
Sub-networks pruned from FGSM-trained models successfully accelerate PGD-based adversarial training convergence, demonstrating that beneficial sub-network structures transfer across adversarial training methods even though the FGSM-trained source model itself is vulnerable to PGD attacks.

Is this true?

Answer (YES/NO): YES